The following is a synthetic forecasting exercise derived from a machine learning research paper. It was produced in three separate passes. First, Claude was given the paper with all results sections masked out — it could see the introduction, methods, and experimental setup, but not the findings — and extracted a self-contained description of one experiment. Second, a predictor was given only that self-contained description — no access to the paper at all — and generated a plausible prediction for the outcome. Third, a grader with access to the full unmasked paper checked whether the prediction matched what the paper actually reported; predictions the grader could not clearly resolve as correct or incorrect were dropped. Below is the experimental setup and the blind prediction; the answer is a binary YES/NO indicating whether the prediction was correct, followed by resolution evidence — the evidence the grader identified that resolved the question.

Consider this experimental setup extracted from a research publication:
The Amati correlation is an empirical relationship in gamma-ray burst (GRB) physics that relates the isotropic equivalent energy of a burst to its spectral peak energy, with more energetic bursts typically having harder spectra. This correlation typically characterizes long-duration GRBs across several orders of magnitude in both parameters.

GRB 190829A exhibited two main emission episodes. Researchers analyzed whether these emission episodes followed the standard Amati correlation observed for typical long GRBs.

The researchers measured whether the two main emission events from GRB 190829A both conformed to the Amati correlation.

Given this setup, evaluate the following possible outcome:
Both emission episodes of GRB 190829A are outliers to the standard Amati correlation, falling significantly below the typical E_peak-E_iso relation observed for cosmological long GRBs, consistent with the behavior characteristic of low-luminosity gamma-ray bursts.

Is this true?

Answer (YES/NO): NO